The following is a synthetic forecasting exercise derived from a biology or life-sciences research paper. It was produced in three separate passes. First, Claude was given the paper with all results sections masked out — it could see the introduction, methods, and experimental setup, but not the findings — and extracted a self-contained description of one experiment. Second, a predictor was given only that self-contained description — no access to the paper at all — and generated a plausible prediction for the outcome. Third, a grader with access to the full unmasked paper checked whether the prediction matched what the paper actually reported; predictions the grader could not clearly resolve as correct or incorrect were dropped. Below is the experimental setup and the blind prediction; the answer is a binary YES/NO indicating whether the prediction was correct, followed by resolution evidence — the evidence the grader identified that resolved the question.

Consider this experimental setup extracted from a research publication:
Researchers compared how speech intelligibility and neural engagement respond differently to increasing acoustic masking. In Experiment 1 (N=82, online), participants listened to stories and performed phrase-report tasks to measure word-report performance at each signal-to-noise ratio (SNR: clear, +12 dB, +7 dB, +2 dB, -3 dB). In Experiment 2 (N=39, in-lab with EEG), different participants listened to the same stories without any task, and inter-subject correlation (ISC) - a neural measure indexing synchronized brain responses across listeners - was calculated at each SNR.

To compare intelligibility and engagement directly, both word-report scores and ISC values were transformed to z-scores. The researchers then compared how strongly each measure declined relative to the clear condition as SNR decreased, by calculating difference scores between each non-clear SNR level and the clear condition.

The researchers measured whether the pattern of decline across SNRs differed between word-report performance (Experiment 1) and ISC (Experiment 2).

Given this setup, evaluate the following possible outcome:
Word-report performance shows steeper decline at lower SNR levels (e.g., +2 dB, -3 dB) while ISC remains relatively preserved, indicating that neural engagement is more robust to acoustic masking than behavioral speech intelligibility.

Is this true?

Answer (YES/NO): YES